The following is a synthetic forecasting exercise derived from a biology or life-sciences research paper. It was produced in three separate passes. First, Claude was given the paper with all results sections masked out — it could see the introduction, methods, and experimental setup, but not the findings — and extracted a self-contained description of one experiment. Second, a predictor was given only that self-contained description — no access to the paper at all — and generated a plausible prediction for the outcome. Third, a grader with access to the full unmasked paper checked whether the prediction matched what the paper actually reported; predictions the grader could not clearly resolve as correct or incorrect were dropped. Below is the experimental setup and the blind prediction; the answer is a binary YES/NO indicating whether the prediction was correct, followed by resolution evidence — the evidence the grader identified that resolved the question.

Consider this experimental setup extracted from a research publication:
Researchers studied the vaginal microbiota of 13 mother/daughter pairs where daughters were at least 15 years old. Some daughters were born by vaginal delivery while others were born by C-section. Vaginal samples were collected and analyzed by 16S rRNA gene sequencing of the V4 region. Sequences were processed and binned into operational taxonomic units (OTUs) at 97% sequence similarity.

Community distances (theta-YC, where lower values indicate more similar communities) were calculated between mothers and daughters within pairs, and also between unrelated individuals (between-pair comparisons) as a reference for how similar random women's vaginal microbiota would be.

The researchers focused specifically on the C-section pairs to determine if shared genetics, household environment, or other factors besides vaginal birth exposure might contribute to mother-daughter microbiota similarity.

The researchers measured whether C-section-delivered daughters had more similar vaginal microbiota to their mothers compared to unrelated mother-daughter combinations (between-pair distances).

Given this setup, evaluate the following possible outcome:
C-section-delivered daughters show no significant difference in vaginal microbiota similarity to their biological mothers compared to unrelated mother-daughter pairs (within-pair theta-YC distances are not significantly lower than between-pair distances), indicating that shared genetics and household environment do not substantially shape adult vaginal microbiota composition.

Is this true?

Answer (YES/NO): YES